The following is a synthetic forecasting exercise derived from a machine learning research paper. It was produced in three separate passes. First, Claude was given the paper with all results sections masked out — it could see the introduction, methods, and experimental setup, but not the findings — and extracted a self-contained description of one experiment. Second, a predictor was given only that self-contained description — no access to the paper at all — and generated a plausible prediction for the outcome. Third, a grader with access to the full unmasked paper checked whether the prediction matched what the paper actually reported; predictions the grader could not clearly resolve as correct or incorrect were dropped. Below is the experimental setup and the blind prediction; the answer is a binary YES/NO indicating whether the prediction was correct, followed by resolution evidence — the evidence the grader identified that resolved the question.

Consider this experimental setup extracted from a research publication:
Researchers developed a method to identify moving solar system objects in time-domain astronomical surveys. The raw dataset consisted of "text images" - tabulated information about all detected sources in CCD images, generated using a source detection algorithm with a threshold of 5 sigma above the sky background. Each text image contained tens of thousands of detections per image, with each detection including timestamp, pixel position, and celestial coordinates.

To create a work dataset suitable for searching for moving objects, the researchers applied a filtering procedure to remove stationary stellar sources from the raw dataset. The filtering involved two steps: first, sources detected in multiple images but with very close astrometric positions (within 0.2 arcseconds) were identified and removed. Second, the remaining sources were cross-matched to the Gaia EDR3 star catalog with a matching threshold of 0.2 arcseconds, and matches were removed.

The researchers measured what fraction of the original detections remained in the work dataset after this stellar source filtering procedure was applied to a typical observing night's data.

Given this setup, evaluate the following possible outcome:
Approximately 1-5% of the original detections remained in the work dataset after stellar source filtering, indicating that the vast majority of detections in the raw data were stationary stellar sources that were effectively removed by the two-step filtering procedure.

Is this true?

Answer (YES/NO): YES